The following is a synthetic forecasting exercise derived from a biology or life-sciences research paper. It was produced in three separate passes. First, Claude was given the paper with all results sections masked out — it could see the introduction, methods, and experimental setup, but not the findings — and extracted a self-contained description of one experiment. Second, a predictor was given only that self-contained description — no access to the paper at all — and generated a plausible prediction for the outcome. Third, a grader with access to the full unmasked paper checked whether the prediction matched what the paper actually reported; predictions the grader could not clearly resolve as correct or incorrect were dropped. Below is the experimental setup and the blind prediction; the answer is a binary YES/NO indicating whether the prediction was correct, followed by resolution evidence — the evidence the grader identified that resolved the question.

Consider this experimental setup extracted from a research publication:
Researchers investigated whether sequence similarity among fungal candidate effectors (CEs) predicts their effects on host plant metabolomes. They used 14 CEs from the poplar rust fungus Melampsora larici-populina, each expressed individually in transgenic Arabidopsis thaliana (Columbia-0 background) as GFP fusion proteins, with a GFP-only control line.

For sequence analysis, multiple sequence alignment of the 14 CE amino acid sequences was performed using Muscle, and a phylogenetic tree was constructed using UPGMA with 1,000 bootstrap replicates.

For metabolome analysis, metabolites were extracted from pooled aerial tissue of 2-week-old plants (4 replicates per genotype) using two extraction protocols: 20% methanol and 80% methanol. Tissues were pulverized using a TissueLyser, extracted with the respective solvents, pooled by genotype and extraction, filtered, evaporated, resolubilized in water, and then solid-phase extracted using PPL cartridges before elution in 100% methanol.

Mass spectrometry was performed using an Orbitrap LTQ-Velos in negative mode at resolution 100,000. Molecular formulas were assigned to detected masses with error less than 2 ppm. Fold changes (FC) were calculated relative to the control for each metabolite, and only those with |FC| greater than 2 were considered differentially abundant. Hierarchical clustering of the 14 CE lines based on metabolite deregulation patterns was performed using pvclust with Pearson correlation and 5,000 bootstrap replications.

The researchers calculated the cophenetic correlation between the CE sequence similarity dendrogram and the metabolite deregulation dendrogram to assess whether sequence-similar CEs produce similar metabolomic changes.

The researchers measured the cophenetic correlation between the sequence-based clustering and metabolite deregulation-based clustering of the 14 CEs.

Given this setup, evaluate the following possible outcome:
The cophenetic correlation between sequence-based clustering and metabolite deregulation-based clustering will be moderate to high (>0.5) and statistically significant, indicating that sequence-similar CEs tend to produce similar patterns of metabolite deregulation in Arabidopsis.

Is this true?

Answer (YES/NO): NO